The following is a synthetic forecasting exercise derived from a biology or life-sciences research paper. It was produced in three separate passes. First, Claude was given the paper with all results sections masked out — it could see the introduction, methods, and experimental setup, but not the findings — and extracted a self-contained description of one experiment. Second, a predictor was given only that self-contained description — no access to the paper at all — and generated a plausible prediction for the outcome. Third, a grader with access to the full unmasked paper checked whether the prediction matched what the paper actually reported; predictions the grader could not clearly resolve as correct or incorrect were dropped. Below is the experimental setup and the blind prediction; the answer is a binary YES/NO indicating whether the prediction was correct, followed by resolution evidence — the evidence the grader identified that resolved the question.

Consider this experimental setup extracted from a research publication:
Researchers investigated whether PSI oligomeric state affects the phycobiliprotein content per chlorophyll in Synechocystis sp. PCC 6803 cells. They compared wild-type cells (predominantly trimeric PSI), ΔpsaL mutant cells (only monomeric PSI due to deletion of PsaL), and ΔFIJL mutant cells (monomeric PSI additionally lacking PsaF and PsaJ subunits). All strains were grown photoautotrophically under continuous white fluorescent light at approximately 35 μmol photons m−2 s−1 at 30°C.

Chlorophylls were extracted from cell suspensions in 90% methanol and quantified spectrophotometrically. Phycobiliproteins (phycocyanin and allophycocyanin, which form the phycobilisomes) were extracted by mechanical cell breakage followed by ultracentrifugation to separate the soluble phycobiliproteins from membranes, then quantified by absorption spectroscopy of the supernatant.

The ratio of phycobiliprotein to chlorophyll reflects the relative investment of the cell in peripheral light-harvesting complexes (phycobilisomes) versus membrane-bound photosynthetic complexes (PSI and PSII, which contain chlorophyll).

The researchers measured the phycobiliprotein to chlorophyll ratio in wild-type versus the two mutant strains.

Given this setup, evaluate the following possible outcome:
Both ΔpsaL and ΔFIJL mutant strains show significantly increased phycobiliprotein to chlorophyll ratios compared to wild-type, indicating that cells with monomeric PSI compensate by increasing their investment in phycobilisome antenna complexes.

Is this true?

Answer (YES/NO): YES